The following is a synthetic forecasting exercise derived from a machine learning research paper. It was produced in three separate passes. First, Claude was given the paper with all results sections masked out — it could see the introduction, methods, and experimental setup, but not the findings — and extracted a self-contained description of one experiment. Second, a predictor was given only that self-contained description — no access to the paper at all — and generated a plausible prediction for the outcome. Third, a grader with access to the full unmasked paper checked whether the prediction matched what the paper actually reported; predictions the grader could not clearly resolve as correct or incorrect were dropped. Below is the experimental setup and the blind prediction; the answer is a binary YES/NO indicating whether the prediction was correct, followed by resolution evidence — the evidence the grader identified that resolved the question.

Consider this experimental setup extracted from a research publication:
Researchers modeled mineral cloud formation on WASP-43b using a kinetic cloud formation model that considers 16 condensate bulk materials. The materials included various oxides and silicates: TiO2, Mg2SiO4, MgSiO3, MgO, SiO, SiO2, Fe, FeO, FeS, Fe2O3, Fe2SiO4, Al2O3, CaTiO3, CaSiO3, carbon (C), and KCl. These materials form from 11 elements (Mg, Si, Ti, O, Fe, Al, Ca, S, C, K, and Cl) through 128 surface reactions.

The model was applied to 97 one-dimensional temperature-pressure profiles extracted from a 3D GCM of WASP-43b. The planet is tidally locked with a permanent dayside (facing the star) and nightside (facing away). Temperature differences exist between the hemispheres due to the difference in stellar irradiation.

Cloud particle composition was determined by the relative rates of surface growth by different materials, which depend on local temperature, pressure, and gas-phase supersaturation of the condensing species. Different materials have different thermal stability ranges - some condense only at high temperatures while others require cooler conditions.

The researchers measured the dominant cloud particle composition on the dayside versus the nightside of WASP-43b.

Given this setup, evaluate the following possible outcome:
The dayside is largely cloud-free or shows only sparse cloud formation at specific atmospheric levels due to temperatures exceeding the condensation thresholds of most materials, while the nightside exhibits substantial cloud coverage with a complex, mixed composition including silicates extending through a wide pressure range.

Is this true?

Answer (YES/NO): NO